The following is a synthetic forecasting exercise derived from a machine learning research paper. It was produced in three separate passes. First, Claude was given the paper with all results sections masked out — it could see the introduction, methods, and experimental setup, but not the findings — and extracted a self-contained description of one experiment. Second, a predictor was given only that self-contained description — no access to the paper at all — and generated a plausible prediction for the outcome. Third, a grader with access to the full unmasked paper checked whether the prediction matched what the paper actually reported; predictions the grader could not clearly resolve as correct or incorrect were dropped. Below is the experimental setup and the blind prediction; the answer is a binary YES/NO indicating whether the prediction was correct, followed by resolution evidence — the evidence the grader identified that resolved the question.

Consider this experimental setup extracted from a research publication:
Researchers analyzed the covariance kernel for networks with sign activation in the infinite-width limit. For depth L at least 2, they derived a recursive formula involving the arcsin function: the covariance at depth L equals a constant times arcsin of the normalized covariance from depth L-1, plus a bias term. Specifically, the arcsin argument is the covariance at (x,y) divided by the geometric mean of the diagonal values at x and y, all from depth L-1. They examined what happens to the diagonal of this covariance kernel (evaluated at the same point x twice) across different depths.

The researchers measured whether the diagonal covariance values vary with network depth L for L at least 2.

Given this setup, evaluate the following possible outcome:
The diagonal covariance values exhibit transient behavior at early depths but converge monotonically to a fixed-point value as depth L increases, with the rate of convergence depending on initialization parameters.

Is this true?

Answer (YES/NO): NO